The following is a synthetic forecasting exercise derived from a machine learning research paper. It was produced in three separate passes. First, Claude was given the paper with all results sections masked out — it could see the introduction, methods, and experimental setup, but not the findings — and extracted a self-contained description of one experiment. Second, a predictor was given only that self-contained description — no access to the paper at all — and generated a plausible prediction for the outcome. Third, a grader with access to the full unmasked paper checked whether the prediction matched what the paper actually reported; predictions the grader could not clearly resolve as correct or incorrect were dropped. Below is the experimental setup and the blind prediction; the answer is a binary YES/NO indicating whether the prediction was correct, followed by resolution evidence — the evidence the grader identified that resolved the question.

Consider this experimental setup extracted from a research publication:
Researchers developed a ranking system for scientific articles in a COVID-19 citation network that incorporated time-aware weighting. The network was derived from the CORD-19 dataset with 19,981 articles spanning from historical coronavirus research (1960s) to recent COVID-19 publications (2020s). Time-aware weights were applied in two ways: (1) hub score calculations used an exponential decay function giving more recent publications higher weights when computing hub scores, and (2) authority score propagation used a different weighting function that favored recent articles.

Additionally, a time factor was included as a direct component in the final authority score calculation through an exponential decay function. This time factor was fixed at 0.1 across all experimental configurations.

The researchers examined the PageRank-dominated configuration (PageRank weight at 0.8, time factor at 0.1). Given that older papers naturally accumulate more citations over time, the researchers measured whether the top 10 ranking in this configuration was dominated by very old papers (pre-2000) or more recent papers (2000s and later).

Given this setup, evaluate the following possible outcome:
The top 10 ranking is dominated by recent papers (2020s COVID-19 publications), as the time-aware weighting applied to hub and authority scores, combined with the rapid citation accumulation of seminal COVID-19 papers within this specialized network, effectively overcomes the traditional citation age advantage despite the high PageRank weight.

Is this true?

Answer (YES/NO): NO